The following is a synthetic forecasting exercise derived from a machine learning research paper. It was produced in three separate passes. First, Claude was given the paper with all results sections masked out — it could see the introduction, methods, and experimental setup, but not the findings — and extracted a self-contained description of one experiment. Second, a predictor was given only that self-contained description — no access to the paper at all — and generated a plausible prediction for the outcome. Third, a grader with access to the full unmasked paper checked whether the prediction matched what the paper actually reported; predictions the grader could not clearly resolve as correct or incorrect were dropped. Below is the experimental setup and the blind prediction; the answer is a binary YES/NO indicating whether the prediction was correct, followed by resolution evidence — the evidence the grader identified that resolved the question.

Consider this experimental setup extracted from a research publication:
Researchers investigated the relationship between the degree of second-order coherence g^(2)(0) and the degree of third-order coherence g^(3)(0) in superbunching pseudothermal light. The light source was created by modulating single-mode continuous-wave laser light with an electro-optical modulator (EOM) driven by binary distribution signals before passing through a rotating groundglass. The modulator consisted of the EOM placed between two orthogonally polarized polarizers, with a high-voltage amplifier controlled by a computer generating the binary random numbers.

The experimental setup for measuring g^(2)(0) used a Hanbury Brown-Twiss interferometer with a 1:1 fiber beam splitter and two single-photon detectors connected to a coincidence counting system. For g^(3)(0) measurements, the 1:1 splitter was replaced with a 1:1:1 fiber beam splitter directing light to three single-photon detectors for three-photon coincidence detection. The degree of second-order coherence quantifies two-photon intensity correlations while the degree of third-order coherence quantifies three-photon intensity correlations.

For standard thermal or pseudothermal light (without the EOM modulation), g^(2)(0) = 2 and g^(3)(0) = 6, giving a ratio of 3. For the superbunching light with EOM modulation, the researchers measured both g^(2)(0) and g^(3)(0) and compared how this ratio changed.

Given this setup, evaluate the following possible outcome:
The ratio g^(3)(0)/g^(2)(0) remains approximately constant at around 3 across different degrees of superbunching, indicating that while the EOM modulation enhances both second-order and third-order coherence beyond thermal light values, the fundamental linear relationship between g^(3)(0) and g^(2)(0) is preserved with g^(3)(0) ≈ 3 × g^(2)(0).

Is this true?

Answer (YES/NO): NO